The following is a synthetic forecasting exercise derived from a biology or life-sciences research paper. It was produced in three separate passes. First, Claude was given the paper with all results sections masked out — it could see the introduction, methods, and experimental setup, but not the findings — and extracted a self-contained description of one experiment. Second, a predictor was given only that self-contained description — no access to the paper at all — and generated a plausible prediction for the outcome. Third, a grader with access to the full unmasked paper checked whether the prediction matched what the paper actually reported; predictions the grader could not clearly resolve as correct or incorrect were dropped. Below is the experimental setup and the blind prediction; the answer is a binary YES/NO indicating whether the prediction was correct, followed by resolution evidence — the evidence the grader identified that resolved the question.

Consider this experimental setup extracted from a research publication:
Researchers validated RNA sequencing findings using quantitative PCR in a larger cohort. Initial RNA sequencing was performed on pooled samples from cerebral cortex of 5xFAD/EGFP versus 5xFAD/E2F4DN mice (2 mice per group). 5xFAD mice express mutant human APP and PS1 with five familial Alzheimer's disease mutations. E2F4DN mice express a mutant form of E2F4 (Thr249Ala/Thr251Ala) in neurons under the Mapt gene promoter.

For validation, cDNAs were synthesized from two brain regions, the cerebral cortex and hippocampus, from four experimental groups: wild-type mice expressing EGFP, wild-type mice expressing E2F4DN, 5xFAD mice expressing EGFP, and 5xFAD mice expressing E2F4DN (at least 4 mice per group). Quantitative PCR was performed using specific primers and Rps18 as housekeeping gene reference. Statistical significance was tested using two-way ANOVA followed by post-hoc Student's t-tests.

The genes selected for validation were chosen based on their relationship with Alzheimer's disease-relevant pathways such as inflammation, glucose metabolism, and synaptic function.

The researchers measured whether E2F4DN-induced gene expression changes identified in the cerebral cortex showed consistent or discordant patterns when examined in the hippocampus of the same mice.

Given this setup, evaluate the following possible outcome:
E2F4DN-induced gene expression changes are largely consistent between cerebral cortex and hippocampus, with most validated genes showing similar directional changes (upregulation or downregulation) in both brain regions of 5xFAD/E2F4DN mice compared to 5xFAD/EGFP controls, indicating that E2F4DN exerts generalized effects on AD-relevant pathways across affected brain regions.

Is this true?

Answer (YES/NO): YES